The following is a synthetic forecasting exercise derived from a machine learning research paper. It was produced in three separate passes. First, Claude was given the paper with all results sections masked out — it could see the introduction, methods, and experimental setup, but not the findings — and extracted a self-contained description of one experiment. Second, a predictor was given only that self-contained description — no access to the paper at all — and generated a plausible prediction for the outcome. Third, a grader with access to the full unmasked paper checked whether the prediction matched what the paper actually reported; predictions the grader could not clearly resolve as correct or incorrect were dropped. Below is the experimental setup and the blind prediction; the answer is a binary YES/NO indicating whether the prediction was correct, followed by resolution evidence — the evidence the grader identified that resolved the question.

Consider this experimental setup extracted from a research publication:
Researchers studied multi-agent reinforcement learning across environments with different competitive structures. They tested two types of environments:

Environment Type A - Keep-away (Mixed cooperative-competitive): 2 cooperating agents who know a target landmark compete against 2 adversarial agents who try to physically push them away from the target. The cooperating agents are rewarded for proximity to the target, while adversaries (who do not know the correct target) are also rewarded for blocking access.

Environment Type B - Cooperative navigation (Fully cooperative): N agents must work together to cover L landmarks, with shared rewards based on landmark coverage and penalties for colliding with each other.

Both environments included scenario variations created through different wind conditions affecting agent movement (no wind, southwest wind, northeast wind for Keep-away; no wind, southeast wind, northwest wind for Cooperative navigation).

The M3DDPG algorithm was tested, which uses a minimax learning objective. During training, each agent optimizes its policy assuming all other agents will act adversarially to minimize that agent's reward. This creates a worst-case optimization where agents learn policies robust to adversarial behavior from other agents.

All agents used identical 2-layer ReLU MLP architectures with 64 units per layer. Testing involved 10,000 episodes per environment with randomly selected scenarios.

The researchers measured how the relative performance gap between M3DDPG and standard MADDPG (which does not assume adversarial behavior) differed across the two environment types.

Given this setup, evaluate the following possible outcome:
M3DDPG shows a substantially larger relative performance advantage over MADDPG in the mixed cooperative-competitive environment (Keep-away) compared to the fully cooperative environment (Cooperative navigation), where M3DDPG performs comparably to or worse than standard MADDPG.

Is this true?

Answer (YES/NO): NO